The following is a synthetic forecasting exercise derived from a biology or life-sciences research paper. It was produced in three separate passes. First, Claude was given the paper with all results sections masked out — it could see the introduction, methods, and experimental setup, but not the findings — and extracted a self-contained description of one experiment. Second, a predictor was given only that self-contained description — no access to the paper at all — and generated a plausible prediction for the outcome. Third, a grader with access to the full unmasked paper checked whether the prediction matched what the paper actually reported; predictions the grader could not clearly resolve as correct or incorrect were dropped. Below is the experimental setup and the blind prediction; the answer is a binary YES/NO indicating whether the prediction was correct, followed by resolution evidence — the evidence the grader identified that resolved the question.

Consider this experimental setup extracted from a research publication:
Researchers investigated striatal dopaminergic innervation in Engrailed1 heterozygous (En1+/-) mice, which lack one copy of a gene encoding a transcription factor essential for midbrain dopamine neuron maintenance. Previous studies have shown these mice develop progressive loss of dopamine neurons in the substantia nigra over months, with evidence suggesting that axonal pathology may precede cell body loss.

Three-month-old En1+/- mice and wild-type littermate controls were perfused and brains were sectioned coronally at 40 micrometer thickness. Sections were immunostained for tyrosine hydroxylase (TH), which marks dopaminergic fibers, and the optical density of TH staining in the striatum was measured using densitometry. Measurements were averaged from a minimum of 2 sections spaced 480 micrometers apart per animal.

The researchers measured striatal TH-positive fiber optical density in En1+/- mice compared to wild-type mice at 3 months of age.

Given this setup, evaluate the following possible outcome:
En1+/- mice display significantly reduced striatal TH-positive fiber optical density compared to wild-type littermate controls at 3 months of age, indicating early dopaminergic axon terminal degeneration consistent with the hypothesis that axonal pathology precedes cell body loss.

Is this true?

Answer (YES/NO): YES